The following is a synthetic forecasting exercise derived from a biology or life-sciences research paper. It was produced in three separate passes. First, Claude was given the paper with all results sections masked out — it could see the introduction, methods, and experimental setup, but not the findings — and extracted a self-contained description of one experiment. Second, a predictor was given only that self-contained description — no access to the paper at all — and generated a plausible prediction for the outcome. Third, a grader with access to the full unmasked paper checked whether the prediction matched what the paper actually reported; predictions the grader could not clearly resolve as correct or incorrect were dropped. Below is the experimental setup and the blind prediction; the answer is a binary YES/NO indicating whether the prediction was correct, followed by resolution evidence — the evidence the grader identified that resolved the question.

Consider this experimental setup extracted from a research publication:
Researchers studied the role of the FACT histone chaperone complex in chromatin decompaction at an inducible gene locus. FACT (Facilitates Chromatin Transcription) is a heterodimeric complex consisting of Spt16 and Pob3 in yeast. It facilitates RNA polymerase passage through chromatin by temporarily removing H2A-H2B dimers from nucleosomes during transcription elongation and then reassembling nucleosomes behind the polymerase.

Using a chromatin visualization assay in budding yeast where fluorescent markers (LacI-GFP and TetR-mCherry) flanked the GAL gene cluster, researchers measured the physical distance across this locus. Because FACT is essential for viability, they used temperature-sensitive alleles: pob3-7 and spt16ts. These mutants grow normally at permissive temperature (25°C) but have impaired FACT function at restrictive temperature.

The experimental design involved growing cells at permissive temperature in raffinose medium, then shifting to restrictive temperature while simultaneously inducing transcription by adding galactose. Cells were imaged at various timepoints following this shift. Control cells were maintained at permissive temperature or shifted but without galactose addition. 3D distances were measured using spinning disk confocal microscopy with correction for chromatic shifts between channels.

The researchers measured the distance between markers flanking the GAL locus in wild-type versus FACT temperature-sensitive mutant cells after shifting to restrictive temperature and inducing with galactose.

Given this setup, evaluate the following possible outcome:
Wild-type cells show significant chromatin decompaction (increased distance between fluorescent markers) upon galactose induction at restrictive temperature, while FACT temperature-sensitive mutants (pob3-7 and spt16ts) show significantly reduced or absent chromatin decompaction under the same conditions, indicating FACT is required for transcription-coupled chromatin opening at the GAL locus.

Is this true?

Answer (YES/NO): YES